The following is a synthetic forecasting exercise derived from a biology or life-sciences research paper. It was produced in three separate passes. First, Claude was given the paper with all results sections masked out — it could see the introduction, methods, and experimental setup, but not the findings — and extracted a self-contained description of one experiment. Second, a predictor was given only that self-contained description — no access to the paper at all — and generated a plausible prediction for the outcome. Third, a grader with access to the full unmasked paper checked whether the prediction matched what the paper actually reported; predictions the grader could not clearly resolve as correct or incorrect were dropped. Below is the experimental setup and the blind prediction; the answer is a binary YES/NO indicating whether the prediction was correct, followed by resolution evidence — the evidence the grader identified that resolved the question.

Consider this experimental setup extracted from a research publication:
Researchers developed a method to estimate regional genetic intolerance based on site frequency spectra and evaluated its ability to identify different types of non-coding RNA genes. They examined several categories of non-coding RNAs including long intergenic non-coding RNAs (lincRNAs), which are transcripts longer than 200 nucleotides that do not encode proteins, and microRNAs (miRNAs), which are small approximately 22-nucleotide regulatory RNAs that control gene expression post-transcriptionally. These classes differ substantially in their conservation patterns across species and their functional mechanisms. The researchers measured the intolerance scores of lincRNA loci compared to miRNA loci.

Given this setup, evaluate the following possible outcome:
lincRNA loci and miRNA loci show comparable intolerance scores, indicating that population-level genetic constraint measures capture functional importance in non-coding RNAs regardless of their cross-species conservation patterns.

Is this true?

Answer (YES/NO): NO